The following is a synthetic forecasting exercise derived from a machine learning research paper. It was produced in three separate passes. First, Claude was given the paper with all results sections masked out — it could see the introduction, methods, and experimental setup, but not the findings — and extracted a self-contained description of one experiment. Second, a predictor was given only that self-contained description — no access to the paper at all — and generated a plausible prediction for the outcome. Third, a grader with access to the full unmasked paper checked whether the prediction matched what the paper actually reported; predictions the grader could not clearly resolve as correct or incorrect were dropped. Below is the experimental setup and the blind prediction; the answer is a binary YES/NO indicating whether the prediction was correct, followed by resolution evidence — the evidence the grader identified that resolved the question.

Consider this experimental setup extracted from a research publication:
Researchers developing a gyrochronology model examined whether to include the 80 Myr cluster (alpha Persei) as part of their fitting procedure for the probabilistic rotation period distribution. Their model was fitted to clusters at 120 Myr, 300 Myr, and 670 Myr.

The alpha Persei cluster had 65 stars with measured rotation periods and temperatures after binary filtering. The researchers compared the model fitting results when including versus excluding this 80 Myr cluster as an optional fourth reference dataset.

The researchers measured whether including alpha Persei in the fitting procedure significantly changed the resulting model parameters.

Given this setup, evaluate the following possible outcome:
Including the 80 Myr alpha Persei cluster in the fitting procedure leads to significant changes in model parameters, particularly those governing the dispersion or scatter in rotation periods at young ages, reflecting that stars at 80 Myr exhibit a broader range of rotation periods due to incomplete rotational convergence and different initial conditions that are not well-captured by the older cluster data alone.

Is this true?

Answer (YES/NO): NO